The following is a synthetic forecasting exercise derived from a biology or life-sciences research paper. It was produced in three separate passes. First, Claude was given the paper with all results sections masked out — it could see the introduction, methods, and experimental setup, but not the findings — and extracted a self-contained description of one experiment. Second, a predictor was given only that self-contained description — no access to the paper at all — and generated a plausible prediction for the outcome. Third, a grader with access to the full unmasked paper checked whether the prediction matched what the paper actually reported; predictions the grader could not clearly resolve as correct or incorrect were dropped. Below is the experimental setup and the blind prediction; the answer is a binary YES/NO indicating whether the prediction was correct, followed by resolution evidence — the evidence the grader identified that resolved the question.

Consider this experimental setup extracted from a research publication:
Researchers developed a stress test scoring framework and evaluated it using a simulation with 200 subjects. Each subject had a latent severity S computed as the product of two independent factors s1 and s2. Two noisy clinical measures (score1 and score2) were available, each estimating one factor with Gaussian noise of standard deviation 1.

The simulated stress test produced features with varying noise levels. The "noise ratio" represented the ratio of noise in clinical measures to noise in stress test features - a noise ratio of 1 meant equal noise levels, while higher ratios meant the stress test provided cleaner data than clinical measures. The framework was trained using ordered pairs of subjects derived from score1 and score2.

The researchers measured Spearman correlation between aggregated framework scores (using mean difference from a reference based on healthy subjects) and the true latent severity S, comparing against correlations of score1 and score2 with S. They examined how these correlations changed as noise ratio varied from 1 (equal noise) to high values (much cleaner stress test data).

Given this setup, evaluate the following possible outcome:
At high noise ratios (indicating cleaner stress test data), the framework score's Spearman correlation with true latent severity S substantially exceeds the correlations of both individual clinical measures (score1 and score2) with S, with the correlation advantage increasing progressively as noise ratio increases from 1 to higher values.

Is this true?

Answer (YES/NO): YES